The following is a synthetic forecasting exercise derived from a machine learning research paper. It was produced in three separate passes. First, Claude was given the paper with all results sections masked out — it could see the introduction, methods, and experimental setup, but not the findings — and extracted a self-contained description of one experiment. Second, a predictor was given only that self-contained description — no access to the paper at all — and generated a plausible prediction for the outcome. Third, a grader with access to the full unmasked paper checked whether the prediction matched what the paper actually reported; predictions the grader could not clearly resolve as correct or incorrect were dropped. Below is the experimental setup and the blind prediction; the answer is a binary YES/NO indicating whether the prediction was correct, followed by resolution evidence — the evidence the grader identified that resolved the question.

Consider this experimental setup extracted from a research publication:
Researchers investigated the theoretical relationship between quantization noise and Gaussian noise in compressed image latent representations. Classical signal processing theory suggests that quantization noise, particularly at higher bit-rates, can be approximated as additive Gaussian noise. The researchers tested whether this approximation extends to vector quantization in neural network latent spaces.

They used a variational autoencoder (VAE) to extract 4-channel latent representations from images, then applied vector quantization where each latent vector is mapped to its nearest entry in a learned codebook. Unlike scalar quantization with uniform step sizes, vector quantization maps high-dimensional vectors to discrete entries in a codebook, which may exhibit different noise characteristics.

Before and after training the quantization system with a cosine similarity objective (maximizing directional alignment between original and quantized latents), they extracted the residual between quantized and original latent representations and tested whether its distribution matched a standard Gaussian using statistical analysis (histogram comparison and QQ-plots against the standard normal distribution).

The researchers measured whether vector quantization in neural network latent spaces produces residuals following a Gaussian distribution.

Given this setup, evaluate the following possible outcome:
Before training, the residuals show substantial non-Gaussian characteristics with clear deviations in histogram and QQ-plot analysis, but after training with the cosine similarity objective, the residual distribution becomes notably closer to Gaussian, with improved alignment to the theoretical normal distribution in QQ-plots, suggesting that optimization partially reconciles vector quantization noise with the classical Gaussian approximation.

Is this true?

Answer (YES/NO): YES